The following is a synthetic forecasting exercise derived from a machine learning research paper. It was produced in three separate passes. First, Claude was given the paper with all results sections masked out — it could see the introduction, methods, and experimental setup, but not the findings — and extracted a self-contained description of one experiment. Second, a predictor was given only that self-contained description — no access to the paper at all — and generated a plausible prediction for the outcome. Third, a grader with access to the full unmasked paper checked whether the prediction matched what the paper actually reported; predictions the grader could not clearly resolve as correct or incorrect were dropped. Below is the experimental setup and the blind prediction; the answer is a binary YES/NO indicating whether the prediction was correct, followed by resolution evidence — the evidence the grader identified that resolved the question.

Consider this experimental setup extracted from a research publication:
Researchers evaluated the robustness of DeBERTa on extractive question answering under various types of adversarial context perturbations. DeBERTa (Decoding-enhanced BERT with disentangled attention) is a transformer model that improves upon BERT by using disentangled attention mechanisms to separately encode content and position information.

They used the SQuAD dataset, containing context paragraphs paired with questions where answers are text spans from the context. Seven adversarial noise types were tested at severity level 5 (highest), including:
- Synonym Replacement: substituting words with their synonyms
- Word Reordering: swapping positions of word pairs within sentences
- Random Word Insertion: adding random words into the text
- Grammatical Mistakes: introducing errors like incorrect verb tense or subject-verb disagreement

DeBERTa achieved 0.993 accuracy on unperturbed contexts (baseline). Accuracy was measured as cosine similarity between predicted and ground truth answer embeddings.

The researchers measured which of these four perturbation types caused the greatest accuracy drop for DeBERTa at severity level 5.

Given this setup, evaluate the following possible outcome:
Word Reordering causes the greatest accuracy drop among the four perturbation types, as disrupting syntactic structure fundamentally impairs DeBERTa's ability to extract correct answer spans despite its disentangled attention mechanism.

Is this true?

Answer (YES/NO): YES